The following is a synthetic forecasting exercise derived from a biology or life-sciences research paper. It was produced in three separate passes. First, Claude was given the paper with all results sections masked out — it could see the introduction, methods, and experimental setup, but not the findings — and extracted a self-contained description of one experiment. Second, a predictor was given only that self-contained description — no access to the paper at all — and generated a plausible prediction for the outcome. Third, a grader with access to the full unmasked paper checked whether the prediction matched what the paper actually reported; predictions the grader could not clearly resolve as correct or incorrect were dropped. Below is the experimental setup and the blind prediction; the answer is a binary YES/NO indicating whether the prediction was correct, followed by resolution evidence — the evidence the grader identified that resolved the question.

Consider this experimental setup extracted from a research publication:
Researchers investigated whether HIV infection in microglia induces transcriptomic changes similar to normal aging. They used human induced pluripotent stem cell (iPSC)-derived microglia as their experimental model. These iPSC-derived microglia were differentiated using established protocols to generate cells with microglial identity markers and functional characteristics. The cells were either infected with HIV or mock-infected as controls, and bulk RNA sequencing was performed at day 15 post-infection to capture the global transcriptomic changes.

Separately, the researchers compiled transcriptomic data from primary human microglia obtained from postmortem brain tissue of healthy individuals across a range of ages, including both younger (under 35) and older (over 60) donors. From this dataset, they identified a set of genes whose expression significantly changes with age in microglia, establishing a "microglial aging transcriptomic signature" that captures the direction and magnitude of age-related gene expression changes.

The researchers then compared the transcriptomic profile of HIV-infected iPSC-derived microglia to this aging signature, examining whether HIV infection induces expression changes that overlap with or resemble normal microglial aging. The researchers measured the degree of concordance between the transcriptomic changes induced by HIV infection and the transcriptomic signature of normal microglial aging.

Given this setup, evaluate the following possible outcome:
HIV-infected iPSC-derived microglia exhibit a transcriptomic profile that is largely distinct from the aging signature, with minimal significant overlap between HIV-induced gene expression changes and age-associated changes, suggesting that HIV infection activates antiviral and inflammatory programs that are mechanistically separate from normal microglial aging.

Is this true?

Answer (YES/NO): NO